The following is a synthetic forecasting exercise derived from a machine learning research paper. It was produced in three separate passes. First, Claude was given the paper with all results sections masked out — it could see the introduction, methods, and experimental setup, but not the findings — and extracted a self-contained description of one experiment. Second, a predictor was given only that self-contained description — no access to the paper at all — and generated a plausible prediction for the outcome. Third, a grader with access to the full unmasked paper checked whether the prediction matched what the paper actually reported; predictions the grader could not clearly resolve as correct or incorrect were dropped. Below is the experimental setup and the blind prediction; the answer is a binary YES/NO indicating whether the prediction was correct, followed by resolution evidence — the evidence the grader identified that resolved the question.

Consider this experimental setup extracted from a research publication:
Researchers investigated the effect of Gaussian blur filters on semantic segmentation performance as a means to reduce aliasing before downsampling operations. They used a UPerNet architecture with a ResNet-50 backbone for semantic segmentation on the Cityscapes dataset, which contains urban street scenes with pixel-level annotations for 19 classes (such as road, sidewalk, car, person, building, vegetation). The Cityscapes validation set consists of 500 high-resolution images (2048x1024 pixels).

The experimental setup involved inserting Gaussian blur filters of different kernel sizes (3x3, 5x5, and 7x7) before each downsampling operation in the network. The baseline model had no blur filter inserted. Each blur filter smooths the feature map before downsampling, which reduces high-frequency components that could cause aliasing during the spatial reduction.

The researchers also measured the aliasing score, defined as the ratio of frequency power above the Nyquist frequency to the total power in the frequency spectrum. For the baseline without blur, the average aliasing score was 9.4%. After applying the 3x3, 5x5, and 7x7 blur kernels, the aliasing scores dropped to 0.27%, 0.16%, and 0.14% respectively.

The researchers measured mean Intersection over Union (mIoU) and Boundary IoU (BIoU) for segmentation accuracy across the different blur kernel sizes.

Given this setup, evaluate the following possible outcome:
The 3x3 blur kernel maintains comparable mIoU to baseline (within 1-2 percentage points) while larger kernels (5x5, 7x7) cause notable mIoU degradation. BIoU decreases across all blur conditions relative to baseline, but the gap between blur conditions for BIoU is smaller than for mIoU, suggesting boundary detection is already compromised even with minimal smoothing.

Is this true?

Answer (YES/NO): NO